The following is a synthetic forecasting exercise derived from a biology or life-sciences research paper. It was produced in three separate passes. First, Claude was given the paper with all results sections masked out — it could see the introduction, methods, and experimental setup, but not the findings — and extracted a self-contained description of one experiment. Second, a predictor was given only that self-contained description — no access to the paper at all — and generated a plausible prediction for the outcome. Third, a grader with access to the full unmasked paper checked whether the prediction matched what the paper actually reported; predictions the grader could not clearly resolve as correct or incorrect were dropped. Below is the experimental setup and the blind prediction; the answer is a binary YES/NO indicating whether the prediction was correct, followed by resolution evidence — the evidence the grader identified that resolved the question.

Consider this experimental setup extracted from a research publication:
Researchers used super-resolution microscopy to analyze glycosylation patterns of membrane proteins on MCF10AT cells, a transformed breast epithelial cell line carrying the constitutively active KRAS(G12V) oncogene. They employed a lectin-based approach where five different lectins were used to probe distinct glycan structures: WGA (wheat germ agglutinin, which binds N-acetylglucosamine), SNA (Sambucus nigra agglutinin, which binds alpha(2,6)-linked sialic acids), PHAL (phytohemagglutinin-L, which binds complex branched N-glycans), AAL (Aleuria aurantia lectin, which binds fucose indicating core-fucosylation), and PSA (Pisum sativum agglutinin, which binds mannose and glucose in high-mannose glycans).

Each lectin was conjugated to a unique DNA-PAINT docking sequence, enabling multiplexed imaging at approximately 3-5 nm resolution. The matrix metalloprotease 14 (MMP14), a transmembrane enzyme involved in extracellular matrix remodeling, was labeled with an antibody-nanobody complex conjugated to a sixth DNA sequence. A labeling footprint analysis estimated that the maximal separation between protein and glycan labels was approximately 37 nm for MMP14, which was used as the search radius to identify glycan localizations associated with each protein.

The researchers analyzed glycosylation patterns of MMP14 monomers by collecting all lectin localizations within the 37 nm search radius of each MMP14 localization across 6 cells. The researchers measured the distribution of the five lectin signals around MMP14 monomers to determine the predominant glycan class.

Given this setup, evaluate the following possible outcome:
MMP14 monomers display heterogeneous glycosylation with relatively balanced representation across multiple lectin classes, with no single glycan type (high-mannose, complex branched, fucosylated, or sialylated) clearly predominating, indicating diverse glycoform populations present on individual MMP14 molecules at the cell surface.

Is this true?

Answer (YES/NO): NO